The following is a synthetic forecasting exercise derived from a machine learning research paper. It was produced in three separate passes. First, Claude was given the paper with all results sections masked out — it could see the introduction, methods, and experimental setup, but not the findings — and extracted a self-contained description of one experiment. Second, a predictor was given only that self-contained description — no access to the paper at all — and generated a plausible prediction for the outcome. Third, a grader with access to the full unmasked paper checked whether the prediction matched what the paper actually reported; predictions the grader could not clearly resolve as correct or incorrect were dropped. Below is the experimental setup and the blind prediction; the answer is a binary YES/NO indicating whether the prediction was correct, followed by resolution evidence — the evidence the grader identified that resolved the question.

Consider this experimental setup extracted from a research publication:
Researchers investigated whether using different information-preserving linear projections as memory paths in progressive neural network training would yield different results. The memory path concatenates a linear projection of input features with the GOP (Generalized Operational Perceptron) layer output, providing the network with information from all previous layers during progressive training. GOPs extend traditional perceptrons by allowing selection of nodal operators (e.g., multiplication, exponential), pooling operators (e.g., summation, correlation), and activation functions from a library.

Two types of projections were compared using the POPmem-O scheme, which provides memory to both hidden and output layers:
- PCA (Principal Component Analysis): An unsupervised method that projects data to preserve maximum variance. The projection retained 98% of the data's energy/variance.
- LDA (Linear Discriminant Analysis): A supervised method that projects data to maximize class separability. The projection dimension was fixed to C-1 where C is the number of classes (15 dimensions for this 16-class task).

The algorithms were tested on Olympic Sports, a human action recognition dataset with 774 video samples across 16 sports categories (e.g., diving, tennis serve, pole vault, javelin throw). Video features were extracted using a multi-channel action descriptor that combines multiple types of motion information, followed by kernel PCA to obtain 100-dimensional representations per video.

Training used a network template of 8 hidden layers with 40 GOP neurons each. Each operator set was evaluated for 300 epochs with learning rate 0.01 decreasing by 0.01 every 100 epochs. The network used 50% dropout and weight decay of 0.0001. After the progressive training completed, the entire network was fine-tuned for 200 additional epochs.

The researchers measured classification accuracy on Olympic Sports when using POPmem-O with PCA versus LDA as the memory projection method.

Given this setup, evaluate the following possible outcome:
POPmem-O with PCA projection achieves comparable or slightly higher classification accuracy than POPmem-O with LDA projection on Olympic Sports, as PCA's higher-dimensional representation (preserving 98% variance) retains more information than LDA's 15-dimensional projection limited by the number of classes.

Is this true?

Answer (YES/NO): YES